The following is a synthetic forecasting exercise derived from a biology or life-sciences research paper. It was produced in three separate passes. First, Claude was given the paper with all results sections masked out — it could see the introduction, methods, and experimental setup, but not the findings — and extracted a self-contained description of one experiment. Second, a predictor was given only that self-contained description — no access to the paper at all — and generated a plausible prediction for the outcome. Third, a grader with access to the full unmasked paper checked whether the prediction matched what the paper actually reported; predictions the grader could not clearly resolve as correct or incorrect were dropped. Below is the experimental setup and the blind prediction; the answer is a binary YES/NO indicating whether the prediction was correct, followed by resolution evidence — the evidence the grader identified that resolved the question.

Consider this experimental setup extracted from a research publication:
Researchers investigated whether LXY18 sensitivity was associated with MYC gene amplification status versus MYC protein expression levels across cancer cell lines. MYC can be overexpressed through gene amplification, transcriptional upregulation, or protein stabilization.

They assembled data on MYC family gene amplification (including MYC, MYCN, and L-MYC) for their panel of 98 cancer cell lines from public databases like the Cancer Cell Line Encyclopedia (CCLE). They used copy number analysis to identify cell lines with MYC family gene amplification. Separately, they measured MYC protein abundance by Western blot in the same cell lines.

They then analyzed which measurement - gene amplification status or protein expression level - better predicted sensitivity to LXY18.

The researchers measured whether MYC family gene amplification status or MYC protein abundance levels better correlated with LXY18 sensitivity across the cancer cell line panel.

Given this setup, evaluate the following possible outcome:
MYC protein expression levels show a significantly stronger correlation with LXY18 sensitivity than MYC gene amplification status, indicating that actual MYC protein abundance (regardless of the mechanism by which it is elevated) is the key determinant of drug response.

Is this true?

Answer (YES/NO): YES